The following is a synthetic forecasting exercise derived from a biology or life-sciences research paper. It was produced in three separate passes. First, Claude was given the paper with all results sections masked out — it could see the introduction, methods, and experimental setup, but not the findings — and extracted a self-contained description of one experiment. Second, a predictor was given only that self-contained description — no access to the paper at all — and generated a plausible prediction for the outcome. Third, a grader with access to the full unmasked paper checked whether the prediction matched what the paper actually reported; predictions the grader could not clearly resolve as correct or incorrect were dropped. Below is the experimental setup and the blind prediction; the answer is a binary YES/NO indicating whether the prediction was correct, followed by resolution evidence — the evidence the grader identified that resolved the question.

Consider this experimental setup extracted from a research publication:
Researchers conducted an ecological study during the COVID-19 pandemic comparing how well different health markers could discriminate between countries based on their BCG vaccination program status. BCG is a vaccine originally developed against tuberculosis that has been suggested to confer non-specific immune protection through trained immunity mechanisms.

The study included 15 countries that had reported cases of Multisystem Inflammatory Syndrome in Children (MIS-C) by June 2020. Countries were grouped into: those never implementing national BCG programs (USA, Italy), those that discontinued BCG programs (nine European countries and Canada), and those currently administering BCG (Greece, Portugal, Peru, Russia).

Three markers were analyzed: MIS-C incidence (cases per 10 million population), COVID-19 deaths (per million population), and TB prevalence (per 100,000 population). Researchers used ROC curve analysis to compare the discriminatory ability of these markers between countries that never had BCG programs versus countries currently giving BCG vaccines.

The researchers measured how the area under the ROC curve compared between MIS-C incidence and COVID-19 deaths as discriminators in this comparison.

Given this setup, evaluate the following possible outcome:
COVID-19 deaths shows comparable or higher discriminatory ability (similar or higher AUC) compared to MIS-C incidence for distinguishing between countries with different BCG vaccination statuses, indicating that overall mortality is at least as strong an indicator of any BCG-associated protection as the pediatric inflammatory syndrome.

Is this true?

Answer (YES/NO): NO